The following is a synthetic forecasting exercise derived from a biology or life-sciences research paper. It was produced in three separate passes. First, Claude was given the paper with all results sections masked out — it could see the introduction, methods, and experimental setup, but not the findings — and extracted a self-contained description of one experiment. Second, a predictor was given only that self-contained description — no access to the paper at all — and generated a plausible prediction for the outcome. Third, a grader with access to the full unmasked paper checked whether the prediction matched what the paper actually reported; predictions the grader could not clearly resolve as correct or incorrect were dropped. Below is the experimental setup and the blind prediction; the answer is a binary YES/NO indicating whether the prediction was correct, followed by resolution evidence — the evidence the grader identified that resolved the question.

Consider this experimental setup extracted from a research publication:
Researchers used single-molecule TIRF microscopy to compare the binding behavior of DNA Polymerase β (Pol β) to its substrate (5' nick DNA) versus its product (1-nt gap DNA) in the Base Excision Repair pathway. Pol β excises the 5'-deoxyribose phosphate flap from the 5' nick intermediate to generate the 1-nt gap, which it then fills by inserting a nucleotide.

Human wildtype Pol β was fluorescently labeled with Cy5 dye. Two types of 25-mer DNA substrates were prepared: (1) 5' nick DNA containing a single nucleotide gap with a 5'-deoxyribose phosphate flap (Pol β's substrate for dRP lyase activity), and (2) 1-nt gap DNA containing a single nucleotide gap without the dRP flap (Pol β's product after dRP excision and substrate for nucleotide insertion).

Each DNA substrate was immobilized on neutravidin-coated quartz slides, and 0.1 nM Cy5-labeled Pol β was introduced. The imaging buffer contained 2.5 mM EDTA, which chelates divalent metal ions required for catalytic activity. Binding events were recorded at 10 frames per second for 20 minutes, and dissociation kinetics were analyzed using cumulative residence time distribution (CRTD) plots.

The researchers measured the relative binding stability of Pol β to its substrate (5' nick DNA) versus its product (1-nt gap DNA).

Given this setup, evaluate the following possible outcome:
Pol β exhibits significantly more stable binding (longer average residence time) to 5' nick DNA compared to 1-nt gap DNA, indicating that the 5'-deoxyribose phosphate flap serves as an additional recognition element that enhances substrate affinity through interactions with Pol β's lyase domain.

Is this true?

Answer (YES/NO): NO